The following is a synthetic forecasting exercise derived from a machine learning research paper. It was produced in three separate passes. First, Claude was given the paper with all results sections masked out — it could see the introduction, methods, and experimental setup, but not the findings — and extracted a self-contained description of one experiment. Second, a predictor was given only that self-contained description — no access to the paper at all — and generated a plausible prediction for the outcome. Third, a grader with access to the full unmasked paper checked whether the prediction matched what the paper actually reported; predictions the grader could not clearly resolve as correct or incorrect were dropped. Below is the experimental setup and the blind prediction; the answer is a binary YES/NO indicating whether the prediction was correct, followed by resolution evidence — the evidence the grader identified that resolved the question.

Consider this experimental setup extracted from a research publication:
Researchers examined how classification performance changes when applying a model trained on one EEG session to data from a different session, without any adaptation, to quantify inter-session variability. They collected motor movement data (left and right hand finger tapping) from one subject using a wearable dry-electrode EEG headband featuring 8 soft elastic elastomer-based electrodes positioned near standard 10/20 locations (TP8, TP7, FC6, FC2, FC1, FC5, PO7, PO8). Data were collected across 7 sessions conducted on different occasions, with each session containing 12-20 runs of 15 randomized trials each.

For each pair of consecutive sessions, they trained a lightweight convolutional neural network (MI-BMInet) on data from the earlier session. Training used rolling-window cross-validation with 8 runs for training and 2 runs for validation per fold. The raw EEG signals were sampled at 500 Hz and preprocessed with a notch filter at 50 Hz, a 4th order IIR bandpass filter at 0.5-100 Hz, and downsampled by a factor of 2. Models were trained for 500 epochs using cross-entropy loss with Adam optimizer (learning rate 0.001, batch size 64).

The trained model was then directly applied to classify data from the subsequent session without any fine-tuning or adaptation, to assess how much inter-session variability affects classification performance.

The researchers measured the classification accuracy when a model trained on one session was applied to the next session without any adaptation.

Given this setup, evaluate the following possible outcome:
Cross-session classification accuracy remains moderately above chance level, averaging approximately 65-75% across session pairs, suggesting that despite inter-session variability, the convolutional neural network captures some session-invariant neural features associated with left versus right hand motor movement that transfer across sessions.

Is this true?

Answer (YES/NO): NO